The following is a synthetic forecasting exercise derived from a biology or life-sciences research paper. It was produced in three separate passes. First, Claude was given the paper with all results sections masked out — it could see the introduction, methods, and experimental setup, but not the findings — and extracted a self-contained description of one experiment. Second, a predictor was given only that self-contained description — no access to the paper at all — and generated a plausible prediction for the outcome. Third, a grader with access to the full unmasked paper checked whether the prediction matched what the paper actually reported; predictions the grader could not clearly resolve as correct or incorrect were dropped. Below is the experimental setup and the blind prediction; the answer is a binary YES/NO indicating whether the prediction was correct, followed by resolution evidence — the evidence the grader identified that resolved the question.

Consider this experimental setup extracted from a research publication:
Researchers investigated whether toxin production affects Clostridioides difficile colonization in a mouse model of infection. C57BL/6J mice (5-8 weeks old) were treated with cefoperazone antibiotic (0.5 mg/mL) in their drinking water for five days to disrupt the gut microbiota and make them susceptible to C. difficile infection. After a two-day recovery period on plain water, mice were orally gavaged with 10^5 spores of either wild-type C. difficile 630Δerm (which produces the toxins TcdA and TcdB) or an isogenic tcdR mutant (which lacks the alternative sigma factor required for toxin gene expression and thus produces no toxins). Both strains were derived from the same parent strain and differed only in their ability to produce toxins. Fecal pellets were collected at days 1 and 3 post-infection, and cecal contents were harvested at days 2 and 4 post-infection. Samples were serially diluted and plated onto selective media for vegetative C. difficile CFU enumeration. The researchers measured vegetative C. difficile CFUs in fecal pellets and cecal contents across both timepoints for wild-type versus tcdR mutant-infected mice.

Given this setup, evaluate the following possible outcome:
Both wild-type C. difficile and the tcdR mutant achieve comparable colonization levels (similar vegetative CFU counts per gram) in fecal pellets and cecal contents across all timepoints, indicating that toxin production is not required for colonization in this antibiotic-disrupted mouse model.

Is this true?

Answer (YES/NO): NO